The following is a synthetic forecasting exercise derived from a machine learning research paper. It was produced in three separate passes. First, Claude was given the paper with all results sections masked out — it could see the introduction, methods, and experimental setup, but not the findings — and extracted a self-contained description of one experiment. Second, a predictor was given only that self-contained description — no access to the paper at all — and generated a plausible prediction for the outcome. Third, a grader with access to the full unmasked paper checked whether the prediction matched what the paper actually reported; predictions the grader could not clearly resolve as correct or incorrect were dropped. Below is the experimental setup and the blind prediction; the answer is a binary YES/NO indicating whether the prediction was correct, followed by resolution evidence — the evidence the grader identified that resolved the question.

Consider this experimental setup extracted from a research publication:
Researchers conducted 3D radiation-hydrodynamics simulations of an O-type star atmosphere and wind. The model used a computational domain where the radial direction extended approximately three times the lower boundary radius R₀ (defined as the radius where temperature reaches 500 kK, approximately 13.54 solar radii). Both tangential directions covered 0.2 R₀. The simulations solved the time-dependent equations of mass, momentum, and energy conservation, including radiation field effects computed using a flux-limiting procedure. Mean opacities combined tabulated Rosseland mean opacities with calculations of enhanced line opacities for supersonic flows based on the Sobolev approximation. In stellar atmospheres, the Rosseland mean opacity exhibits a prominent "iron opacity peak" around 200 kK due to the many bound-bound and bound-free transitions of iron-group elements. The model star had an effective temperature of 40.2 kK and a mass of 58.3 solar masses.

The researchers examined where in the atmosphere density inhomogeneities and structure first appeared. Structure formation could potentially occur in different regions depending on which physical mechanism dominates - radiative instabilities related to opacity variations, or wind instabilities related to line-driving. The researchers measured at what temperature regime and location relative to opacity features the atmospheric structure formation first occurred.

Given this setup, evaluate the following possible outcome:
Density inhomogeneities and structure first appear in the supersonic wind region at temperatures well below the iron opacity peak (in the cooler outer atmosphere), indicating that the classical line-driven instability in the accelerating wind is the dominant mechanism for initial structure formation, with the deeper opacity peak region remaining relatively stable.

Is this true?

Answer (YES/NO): NO